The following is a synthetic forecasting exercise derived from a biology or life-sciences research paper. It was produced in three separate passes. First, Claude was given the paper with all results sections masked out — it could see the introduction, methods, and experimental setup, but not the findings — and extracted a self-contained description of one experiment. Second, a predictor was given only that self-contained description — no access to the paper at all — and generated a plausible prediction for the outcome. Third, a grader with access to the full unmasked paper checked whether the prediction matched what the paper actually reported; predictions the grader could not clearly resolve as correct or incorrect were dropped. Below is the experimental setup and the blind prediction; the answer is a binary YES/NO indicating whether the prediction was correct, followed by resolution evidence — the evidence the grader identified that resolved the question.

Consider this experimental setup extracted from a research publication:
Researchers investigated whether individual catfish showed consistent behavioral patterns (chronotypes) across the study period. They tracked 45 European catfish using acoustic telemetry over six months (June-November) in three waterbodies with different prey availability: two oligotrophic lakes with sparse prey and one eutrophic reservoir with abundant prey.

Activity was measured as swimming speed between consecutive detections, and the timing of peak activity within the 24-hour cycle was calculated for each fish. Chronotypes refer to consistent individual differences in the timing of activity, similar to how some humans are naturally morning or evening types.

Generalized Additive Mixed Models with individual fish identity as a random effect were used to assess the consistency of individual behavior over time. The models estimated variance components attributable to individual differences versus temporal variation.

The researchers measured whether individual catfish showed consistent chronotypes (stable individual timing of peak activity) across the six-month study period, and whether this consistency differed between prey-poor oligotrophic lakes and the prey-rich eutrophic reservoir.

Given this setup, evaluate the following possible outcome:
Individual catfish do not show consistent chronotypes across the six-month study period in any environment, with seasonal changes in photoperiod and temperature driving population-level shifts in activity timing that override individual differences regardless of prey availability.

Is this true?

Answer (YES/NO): NO